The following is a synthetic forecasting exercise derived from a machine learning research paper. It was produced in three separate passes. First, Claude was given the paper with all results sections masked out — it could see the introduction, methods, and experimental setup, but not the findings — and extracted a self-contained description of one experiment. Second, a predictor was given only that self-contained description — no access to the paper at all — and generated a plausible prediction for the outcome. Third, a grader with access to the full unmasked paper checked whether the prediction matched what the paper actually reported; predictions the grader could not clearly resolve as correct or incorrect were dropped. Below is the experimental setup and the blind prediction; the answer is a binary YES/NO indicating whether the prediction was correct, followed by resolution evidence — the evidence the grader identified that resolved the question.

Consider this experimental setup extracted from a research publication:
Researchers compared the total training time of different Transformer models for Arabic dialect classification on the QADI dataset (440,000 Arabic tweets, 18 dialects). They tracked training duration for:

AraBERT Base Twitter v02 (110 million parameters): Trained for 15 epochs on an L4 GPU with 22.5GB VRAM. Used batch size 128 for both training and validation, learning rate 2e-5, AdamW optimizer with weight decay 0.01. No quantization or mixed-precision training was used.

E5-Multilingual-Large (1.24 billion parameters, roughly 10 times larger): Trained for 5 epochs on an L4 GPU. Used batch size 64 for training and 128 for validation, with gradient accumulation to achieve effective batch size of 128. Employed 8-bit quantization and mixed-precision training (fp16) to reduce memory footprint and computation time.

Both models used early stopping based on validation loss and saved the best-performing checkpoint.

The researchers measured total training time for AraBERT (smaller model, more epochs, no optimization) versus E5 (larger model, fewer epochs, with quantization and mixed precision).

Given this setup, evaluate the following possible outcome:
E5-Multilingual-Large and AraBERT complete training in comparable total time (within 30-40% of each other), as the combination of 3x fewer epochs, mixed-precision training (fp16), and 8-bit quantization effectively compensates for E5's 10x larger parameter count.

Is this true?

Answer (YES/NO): NO